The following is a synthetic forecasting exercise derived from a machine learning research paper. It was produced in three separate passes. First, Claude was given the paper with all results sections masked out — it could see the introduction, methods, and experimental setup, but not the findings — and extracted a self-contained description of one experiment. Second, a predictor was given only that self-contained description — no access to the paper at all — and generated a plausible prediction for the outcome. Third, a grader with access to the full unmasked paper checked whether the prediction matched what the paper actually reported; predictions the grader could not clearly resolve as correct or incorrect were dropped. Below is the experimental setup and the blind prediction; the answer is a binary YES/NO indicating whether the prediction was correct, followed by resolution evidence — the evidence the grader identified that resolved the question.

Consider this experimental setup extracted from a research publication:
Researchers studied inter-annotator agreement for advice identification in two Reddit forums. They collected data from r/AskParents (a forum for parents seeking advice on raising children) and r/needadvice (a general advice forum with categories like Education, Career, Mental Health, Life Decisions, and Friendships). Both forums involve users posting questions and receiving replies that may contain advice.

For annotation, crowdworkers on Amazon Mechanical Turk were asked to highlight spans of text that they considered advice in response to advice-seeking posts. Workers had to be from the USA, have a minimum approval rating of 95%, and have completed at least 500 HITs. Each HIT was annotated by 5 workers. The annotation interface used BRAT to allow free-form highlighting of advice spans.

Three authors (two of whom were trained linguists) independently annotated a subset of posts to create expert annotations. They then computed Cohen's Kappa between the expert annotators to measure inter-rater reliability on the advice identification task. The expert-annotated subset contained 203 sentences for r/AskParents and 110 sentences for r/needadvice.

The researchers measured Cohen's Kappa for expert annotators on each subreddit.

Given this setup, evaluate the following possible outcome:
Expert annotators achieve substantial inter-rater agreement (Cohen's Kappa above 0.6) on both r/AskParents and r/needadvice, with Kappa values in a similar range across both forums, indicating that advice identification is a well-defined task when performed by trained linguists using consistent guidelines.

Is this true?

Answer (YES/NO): NO